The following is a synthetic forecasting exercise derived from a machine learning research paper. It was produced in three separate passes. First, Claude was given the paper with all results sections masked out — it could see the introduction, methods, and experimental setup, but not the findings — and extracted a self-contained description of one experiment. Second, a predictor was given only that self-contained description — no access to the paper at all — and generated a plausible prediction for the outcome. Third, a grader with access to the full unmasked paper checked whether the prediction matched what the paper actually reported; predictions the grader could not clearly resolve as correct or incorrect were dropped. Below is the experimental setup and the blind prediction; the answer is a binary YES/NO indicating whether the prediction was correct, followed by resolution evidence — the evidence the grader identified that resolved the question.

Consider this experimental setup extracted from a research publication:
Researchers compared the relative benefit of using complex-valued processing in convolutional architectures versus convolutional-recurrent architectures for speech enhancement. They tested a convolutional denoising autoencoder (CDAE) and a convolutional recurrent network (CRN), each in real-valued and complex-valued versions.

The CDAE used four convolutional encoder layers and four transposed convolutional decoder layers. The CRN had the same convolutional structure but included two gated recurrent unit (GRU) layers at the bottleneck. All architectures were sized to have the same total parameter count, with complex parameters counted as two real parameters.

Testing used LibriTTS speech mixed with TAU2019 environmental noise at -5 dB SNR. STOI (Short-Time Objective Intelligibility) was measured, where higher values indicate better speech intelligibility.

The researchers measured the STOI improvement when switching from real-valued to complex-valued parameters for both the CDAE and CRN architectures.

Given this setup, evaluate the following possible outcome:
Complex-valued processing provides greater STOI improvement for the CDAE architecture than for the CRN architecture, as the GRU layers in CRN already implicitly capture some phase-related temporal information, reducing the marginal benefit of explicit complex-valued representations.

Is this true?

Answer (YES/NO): NO